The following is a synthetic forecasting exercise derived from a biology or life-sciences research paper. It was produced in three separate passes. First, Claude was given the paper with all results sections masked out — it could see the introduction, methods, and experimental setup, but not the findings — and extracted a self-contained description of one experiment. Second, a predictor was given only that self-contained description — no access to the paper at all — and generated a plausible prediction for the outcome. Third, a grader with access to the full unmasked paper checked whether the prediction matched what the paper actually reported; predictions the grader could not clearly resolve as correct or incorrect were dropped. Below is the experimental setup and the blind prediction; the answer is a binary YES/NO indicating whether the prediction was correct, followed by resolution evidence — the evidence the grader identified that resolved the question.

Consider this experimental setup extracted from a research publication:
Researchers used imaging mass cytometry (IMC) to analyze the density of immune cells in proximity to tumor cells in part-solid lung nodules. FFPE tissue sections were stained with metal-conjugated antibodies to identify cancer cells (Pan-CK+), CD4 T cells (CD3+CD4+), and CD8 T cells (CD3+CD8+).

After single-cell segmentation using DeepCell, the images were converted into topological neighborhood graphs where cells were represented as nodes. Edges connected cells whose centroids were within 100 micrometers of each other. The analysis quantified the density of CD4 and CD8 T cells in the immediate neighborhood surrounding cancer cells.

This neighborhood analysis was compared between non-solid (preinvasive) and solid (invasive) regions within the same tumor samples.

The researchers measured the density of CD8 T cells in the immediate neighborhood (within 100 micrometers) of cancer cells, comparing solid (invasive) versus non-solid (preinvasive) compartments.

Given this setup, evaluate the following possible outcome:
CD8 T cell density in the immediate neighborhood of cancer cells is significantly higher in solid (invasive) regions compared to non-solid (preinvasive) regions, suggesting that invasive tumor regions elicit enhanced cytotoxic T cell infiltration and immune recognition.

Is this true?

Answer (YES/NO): NO